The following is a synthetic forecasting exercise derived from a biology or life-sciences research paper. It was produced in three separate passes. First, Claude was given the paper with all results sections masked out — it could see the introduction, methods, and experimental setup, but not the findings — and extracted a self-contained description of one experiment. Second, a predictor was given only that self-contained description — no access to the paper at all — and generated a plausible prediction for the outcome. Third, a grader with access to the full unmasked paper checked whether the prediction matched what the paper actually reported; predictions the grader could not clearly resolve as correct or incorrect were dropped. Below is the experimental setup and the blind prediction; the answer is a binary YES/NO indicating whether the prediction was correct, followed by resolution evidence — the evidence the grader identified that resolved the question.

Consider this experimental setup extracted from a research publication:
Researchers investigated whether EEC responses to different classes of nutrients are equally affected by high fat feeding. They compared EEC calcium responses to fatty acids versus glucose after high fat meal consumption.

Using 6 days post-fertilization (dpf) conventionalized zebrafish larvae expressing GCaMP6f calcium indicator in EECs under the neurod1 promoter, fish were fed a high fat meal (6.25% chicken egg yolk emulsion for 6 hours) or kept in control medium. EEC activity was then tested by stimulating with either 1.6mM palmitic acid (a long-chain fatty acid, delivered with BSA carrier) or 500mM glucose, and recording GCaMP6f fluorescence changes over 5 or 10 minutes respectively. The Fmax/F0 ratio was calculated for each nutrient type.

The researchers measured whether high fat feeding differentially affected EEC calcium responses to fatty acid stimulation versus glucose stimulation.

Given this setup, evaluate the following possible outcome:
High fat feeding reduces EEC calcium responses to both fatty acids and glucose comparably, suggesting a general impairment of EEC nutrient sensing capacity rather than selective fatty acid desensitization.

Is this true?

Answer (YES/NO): YES